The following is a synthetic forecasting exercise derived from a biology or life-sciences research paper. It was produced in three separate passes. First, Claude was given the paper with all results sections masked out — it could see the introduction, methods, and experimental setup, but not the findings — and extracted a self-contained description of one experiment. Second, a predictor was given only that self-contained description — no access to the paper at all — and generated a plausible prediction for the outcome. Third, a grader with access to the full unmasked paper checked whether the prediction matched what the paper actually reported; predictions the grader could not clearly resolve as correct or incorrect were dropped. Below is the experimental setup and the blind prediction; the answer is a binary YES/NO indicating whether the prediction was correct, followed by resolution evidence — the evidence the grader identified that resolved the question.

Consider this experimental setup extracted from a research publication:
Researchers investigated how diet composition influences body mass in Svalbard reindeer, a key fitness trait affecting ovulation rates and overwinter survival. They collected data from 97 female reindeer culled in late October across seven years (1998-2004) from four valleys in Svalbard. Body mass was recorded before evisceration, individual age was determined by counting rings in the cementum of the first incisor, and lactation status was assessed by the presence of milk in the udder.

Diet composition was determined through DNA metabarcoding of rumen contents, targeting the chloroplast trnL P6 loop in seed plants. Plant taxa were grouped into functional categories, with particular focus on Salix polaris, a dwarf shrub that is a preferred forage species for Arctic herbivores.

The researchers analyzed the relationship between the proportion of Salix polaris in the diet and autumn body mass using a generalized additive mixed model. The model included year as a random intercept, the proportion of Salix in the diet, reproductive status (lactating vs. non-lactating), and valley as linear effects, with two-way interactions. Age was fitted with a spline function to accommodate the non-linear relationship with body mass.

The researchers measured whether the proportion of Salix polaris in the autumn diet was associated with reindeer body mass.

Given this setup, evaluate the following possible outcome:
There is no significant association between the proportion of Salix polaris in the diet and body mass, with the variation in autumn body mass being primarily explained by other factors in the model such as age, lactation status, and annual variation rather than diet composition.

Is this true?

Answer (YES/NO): NO